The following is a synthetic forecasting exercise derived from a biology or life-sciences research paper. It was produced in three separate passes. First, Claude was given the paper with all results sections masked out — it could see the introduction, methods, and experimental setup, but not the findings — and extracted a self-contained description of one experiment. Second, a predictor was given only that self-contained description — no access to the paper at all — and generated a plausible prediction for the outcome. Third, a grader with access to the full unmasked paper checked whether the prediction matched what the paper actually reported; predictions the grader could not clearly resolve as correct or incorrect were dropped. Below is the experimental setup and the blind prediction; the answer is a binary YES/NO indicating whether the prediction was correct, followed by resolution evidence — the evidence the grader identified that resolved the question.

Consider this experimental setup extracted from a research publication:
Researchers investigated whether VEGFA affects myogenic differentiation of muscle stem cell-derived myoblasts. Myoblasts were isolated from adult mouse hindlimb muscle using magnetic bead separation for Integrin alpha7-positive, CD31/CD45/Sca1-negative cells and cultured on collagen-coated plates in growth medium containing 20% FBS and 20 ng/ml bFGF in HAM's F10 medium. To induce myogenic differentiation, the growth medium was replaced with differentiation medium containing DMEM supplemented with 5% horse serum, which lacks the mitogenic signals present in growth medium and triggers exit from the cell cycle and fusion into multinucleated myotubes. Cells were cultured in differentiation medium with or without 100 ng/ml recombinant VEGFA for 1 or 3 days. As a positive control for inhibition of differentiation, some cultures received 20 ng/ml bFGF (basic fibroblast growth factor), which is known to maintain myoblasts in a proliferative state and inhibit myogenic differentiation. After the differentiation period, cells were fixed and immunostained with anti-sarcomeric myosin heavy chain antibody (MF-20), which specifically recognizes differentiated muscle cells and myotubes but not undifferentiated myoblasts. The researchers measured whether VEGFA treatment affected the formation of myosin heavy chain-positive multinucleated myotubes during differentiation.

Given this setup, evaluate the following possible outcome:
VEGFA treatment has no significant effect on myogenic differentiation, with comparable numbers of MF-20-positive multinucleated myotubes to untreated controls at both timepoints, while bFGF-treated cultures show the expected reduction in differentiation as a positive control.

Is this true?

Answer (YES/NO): YES